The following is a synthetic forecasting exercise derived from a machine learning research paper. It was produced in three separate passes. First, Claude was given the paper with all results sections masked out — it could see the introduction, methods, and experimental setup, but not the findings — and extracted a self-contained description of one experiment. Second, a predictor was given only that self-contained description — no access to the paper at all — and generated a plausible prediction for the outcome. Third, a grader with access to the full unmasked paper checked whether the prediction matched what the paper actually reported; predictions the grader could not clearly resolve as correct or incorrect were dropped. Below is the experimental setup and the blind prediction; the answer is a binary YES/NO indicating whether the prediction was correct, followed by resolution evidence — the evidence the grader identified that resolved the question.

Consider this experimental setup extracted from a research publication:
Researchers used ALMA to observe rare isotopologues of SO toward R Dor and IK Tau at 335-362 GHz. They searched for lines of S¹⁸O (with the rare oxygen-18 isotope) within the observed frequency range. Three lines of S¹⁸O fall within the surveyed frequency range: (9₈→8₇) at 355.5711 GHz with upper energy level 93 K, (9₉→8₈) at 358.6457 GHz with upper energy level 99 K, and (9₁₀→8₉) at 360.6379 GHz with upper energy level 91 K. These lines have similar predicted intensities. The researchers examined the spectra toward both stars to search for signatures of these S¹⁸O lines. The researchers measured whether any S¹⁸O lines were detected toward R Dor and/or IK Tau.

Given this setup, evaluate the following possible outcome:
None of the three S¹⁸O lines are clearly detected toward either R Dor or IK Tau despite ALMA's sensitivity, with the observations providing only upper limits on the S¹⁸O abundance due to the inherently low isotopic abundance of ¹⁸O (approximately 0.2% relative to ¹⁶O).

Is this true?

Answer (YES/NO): YES